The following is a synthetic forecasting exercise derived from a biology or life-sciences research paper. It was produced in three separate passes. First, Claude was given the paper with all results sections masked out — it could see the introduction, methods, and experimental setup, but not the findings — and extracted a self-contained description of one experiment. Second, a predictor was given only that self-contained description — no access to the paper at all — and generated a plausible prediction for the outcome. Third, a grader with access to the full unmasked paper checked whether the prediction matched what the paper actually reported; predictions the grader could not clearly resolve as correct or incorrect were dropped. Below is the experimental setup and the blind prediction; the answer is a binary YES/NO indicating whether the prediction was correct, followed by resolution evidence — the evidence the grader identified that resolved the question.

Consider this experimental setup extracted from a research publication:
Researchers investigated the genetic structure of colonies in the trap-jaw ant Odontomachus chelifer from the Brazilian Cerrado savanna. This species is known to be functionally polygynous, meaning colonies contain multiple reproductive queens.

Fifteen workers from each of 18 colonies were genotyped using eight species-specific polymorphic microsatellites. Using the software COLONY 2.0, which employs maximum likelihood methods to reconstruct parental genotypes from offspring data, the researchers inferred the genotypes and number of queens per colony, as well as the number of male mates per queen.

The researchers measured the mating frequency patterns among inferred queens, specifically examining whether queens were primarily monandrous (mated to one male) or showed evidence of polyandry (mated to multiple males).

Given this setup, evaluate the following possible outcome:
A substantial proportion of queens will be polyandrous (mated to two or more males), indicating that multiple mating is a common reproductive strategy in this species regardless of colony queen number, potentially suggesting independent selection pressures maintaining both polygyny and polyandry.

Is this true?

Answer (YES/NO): NO